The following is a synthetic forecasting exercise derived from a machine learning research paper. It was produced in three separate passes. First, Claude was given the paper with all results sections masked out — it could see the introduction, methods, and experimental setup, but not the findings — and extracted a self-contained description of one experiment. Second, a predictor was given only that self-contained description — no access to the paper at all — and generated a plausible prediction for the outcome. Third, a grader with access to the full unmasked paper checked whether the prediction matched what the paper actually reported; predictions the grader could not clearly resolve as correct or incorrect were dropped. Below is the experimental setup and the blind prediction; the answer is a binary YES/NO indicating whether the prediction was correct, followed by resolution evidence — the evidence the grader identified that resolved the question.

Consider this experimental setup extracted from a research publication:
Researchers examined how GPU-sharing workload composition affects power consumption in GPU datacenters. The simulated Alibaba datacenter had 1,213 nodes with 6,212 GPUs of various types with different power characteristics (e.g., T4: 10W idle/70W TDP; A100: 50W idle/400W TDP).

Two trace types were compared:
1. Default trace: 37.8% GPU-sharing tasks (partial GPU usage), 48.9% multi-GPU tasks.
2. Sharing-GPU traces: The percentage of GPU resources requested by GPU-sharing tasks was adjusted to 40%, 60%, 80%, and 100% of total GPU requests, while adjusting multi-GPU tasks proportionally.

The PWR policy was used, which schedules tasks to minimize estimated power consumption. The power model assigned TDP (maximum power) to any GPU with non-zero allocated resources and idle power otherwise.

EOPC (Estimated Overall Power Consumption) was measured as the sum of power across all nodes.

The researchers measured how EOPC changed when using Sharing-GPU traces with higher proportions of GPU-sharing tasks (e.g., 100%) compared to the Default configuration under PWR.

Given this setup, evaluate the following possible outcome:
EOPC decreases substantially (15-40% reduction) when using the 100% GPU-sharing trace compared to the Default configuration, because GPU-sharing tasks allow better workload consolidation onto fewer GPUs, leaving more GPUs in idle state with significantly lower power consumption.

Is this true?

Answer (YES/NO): NO